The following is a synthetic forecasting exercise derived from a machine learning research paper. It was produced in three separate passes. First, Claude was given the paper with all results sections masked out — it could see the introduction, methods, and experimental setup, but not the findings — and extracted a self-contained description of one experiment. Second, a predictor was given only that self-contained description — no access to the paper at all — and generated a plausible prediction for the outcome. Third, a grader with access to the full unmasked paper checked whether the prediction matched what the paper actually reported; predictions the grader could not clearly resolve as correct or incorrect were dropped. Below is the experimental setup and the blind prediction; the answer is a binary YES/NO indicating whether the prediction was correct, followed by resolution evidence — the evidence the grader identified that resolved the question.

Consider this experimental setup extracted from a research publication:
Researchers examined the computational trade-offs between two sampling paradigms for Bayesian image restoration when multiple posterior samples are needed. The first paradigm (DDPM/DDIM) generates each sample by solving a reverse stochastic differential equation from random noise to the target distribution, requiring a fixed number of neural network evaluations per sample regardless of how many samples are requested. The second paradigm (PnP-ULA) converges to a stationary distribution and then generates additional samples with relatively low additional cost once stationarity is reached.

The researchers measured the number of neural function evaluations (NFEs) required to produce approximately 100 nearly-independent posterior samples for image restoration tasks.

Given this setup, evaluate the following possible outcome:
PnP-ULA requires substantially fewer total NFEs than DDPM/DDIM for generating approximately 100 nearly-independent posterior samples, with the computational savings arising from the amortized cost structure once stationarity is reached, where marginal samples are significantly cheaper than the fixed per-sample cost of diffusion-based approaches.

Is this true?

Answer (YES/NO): NO